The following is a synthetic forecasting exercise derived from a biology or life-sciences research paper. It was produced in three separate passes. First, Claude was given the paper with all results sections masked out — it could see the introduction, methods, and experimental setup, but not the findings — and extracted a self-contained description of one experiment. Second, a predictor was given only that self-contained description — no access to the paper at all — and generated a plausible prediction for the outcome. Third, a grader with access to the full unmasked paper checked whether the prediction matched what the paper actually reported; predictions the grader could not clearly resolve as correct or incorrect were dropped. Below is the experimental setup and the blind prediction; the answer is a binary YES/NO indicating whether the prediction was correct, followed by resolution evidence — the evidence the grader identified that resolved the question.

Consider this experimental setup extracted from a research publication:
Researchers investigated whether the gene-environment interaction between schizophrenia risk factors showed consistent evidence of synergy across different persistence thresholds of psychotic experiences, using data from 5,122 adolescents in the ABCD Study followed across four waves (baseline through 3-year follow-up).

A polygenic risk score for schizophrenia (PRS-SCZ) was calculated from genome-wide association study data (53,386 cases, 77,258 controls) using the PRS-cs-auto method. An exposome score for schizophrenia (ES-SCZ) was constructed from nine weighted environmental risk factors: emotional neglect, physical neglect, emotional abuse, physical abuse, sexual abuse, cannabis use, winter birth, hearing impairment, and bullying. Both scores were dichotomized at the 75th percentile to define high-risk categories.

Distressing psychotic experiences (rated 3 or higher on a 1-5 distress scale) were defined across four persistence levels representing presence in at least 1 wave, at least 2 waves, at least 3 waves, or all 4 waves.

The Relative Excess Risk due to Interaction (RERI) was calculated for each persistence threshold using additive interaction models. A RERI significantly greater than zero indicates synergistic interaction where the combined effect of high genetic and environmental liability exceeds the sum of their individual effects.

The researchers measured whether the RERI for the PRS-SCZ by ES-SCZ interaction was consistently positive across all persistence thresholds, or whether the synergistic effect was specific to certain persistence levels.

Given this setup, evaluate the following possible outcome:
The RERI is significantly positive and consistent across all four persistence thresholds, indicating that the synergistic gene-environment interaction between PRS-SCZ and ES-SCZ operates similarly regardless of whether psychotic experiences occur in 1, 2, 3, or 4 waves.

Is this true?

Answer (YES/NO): NO